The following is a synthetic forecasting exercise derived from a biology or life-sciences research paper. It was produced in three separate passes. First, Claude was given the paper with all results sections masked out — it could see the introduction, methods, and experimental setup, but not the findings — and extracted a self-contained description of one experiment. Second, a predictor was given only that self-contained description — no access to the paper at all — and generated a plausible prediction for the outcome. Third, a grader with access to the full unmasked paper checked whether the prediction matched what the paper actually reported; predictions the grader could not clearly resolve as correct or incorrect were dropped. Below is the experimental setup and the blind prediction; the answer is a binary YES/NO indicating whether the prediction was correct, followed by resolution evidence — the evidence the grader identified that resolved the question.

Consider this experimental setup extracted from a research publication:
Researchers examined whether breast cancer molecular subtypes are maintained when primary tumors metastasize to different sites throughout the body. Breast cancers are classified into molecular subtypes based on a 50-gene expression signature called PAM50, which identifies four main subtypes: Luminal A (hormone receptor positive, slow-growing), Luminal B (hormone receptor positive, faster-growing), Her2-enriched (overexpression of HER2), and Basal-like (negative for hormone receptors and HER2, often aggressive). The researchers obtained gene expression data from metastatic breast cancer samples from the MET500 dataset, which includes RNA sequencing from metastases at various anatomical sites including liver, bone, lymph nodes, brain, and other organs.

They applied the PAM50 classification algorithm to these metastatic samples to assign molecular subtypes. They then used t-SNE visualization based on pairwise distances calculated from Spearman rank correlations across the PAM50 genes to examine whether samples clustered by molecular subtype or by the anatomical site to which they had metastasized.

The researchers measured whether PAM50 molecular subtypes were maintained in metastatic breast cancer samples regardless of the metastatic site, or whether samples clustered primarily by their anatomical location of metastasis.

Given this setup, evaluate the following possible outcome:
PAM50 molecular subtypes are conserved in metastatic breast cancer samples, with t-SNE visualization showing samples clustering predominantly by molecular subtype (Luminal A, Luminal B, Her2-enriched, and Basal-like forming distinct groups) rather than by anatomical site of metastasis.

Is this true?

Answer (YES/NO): NO